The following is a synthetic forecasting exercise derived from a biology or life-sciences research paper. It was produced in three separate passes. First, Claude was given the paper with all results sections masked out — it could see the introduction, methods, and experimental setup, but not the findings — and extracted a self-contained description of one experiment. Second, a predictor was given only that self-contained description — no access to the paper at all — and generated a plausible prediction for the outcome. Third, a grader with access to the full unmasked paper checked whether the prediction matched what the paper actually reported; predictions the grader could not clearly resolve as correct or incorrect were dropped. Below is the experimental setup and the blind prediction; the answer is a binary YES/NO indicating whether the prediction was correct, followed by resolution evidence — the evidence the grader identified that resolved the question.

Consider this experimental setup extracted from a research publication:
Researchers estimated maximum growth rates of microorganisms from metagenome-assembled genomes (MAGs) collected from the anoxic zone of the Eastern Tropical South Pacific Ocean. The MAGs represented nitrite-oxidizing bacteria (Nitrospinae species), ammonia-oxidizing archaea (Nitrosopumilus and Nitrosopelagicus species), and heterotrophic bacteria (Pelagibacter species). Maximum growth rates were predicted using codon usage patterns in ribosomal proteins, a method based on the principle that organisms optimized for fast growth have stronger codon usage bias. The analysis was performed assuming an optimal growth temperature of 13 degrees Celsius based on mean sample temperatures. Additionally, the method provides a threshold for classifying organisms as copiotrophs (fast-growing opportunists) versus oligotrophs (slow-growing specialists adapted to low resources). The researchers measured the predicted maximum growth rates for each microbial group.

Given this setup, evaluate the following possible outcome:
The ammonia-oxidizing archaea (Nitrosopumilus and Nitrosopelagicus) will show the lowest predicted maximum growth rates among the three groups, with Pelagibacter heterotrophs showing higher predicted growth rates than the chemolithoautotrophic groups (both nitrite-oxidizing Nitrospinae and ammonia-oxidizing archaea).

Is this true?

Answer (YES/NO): NO